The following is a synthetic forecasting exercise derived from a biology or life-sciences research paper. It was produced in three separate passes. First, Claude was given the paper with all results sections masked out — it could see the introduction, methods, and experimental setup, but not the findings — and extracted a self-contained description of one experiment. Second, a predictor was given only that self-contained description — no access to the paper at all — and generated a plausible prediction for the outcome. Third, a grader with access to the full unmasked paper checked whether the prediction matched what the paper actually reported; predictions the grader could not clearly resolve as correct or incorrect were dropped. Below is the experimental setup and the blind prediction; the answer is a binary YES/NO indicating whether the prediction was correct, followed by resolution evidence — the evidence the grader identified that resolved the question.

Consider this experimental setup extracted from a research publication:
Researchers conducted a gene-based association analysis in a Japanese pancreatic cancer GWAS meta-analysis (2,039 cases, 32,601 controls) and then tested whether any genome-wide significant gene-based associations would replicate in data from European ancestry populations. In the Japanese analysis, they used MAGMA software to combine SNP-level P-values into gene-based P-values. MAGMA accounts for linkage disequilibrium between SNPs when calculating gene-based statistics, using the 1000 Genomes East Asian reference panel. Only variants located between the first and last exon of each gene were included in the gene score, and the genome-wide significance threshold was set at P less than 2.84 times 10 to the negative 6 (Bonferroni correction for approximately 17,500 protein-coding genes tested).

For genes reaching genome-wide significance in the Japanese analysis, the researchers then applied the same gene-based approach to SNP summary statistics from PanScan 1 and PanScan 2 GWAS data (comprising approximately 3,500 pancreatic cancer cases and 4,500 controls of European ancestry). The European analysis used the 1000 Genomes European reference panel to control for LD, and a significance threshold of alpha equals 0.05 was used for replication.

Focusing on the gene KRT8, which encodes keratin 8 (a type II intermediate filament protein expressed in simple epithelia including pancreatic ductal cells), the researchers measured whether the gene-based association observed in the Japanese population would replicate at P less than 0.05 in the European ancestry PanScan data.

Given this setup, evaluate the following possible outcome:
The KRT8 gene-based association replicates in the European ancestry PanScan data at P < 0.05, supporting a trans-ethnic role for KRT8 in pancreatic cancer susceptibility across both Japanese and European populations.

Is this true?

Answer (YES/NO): YES